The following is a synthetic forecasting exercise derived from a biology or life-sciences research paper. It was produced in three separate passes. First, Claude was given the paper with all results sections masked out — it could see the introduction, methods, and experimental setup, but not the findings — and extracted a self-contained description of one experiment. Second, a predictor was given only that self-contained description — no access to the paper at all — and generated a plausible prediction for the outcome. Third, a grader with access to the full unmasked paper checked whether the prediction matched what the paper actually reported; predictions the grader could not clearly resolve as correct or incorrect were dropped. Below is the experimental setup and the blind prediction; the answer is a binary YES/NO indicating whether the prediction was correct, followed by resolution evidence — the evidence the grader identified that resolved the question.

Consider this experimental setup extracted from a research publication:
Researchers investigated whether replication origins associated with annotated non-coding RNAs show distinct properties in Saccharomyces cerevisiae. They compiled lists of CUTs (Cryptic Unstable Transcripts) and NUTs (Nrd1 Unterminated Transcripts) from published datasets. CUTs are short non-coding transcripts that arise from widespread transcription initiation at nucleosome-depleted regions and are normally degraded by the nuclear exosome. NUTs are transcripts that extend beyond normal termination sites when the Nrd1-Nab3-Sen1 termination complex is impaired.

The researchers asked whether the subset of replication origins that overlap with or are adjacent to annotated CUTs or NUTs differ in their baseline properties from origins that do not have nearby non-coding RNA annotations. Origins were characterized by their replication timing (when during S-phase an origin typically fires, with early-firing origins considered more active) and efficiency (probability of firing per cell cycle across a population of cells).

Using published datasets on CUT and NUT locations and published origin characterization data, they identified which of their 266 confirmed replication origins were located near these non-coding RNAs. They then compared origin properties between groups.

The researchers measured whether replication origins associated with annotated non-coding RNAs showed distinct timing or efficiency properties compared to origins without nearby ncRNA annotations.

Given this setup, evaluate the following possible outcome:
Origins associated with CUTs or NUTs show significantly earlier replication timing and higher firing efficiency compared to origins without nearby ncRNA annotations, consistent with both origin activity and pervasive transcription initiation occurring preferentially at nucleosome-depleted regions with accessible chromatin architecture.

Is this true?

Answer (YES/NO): YES